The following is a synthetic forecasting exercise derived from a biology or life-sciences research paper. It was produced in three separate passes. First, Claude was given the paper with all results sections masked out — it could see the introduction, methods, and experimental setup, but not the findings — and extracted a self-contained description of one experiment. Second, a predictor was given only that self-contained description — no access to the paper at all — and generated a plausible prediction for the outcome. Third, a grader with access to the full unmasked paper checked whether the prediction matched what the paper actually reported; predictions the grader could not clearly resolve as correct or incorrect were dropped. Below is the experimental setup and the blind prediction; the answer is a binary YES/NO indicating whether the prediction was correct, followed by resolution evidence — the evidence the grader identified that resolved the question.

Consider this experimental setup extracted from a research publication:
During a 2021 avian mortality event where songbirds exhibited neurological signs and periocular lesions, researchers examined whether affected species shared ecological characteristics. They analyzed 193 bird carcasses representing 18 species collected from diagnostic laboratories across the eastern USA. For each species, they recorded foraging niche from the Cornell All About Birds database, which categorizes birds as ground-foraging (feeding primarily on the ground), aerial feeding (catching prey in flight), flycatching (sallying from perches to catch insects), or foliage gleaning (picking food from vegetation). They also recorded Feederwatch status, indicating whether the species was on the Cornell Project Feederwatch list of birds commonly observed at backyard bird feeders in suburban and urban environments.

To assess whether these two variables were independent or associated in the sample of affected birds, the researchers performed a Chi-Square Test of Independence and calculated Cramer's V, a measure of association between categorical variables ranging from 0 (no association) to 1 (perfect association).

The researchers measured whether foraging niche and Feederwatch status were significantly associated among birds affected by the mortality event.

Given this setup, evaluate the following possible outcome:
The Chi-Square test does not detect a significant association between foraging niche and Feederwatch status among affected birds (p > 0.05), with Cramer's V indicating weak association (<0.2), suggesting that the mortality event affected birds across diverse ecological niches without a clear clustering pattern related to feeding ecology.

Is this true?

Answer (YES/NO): NO